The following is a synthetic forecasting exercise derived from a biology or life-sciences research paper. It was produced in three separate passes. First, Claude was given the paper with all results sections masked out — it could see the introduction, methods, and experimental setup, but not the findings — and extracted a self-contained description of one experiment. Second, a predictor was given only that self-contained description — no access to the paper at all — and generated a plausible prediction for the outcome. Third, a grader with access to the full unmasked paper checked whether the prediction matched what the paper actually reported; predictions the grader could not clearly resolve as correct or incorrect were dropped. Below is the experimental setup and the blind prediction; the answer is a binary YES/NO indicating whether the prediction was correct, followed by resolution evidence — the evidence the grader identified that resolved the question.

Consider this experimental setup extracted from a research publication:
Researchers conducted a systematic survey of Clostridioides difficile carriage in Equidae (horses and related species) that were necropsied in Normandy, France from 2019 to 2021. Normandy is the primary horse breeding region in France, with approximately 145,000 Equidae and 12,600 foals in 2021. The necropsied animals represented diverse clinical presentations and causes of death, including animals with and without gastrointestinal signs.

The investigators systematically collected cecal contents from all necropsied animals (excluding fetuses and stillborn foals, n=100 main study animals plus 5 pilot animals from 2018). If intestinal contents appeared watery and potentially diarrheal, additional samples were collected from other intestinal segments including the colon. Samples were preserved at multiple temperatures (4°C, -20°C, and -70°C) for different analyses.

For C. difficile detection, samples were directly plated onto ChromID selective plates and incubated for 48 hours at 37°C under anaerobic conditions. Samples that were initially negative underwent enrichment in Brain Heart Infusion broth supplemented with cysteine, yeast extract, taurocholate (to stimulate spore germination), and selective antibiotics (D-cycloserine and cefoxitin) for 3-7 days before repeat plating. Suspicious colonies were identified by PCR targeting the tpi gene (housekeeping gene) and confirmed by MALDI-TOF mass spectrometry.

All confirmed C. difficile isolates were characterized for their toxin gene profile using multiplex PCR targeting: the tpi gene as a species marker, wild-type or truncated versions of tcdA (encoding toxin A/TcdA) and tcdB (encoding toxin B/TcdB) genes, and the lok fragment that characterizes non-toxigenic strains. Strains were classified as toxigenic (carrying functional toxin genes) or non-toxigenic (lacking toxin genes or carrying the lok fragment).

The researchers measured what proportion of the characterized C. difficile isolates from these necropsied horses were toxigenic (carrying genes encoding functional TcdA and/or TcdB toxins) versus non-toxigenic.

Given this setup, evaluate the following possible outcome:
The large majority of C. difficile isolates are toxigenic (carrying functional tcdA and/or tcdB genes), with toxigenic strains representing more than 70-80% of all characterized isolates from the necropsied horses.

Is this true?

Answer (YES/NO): YES